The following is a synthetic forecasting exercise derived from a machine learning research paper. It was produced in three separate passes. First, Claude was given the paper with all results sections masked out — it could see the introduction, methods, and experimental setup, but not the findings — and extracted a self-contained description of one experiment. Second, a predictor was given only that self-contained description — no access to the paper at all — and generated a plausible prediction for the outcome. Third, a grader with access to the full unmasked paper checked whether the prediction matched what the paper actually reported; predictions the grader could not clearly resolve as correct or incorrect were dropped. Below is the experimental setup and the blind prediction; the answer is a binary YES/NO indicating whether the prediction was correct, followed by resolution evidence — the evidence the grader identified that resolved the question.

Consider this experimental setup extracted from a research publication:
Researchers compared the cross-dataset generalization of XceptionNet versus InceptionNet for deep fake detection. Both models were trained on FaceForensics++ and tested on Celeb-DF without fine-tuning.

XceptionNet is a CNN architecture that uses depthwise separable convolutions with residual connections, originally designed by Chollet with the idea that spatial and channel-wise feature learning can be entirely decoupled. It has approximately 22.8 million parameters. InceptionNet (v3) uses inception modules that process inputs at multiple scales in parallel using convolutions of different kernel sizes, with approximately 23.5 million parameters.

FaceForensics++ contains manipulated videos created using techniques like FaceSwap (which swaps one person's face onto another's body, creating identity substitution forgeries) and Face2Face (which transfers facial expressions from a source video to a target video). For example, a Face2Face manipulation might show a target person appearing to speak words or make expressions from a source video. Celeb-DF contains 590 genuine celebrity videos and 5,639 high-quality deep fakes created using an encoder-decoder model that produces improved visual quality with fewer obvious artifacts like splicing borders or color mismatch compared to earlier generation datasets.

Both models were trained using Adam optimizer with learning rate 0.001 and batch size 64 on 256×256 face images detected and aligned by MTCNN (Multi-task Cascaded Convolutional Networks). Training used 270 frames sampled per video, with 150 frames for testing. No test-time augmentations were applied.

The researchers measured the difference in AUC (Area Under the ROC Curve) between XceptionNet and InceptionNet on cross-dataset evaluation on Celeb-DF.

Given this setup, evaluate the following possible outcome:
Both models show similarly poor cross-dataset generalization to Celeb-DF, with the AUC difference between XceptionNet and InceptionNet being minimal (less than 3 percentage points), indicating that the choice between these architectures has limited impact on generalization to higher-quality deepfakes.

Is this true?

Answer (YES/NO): NO